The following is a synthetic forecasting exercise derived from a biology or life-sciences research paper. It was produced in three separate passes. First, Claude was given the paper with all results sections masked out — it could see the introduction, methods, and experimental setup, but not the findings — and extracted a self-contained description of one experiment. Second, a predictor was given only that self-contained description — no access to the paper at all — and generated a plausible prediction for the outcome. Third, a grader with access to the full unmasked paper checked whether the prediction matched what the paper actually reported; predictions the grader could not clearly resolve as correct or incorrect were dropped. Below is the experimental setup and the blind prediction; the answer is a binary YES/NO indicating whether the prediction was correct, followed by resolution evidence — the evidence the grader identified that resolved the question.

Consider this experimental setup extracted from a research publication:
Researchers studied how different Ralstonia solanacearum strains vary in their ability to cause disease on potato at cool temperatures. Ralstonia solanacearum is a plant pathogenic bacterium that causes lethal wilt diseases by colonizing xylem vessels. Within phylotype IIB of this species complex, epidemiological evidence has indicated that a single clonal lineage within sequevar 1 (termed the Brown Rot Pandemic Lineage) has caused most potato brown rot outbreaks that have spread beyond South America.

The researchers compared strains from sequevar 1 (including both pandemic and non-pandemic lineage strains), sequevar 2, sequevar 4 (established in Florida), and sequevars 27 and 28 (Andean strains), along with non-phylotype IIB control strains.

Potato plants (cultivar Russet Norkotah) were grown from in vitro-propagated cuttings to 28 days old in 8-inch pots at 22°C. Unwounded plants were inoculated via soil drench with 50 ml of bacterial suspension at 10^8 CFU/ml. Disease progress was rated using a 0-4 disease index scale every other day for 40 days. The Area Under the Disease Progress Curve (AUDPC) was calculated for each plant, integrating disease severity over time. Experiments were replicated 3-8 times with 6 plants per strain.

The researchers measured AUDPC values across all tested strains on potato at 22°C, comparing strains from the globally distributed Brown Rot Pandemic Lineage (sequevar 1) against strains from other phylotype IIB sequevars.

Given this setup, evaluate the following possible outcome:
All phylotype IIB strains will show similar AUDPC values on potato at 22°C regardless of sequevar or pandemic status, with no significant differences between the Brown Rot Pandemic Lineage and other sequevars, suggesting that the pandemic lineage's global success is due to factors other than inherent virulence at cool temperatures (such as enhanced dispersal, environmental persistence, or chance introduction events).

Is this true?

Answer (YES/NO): NO